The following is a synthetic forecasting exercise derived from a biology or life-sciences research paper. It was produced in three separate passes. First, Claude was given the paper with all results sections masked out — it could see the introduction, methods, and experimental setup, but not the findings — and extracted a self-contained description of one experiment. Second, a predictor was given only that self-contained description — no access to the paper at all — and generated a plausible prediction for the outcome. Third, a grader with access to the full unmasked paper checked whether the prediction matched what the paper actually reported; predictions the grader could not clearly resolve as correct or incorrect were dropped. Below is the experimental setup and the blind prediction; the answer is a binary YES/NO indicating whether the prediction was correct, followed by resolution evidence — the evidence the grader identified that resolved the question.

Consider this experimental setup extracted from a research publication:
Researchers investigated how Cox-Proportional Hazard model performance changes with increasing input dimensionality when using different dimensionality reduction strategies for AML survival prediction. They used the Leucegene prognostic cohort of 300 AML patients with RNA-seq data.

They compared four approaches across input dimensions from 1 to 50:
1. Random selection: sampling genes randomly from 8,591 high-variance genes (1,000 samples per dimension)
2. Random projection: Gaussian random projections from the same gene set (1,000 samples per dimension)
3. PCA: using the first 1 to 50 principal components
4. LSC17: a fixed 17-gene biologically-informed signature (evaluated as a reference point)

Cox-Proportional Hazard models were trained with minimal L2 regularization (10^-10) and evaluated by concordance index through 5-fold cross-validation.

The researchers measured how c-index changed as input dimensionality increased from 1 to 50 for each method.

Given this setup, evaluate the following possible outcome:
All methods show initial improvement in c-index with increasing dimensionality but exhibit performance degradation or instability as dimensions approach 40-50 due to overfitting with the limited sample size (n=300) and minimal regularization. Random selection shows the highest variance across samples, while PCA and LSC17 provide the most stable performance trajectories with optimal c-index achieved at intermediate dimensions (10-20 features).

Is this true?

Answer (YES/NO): NO